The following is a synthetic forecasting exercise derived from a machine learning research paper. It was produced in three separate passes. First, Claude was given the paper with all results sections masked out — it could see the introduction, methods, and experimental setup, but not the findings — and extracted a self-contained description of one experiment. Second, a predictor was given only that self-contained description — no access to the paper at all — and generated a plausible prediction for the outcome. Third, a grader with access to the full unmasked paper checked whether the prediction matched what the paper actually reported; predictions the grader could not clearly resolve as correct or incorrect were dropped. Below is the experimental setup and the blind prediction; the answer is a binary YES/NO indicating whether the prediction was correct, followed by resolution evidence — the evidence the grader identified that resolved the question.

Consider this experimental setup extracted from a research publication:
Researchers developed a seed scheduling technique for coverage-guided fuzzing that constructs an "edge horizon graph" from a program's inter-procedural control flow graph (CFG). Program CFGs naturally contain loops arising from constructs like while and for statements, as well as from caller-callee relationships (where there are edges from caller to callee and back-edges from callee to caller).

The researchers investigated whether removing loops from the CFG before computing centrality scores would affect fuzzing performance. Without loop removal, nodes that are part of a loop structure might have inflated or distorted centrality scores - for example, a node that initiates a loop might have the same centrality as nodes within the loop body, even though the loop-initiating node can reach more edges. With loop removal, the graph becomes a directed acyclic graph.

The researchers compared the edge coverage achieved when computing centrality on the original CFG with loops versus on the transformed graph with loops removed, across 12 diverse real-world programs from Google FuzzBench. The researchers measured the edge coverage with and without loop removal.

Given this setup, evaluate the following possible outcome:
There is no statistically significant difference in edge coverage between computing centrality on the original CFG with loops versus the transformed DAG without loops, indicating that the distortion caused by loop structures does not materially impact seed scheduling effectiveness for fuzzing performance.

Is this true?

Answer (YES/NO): NO